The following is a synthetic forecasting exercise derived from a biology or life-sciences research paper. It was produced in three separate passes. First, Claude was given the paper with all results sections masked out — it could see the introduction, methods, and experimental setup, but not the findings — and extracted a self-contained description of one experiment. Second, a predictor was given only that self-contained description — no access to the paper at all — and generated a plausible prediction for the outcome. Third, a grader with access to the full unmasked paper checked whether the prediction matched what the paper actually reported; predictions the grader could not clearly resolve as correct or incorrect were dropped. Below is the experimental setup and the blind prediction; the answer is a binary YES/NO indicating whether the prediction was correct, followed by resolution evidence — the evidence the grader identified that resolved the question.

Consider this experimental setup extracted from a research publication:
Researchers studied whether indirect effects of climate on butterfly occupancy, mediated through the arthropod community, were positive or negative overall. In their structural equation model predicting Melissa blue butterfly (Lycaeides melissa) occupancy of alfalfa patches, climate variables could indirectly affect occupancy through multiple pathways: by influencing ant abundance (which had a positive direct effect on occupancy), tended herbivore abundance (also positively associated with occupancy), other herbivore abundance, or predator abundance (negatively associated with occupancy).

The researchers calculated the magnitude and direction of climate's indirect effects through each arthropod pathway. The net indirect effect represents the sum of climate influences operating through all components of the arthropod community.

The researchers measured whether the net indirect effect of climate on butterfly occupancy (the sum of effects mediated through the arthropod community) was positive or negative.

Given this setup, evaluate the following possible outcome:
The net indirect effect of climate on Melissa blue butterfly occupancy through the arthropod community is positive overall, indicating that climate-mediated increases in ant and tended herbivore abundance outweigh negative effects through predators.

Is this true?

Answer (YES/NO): NO